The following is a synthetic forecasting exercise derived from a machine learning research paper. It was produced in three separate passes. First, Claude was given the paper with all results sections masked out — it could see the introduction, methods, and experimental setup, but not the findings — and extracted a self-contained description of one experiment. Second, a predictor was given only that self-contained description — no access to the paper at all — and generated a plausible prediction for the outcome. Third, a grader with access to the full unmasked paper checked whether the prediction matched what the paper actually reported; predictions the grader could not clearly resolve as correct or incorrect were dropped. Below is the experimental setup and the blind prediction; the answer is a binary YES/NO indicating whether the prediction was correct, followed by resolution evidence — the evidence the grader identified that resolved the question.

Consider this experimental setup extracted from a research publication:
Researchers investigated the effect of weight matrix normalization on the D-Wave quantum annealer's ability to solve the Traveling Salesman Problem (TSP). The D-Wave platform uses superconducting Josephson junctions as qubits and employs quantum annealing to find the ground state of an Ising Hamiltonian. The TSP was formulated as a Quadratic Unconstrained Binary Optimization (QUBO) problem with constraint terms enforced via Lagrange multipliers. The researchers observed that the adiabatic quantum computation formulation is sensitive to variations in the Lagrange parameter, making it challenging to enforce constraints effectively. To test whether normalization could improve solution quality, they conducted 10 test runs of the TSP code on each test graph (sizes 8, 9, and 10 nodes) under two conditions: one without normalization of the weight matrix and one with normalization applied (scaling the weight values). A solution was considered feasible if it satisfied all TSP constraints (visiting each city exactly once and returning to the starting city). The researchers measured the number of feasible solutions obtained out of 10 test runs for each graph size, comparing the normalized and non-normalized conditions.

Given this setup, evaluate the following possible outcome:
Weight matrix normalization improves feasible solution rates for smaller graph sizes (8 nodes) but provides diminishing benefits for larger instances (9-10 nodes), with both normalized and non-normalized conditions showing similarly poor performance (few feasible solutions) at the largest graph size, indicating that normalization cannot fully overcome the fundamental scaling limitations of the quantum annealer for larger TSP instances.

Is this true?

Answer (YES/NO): NO